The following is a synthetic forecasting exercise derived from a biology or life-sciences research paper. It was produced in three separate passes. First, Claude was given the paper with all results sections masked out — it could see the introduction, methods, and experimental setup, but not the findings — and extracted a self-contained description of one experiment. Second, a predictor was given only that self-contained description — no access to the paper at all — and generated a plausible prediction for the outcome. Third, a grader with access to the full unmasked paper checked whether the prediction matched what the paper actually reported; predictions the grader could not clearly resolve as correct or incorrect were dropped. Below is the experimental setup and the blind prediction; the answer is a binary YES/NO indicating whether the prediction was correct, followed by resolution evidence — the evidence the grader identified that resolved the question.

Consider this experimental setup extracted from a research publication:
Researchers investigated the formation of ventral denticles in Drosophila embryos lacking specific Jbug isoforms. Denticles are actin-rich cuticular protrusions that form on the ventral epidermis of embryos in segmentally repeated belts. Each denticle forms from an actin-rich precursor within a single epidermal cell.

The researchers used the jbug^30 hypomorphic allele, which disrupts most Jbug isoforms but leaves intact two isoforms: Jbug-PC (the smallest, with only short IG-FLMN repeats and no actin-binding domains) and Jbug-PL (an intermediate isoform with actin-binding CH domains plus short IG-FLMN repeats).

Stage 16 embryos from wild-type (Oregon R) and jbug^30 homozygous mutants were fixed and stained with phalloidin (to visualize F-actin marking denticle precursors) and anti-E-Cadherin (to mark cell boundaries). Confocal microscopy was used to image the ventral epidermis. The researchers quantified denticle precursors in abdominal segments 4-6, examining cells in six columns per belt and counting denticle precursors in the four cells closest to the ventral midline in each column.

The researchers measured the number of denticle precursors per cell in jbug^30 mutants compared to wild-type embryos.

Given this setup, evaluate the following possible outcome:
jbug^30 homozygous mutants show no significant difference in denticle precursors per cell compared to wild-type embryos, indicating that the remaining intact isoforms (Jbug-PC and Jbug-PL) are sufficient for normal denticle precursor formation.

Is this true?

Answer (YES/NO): NO